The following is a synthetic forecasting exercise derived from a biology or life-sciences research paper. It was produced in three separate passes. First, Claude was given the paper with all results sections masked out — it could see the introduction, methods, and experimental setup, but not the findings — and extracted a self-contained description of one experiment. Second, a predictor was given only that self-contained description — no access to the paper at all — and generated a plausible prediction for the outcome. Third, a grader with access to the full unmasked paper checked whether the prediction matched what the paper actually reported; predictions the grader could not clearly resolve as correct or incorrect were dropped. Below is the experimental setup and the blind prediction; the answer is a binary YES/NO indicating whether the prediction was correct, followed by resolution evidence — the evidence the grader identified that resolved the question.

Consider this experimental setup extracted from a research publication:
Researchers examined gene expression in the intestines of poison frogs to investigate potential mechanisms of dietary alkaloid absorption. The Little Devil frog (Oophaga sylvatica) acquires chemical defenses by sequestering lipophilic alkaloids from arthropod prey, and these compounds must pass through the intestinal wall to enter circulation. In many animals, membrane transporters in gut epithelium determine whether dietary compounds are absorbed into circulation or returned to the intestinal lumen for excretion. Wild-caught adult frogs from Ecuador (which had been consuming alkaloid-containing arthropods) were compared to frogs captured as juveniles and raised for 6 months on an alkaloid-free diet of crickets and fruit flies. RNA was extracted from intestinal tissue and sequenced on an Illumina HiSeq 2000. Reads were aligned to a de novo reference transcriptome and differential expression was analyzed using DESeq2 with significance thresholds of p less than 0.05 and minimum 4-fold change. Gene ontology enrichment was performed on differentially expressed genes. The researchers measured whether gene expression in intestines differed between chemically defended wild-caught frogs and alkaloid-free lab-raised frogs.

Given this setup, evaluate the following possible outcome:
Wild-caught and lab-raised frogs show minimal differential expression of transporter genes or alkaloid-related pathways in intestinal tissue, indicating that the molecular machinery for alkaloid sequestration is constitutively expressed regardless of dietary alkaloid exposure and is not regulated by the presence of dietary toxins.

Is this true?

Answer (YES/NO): NO